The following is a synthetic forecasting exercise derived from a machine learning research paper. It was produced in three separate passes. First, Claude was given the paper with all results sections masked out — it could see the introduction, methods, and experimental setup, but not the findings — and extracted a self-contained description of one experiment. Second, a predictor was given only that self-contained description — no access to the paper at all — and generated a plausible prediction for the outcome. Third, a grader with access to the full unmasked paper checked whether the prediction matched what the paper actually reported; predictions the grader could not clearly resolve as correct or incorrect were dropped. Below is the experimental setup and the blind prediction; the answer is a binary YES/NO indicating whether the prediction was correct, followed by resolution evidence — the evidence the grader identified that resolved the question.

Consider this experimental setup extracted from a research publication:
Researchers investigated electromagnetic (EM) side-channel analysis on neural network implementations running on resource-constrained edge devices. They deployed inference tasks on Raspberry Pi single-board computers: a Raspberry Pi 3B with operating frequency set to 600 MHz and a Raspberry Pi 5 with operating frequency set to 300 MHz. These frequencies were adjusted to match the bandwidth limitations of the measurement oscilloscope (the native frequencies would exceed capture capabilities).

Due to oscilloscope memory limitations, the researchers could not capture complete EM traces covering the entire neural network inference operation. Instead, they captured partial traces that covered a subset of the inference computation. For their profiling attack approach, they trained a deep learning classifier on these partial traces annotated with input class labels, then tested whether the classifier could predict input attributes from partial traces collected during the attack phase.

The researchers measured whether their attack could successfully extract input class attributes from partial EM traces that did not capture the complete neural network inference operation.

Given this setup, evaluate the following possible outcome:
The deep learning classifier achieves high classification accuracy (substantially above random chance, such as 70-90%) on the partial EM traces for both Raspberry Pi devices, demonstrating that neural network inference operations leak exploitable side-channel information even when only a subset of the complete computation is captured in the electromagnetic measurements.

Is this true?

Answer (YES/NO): NO